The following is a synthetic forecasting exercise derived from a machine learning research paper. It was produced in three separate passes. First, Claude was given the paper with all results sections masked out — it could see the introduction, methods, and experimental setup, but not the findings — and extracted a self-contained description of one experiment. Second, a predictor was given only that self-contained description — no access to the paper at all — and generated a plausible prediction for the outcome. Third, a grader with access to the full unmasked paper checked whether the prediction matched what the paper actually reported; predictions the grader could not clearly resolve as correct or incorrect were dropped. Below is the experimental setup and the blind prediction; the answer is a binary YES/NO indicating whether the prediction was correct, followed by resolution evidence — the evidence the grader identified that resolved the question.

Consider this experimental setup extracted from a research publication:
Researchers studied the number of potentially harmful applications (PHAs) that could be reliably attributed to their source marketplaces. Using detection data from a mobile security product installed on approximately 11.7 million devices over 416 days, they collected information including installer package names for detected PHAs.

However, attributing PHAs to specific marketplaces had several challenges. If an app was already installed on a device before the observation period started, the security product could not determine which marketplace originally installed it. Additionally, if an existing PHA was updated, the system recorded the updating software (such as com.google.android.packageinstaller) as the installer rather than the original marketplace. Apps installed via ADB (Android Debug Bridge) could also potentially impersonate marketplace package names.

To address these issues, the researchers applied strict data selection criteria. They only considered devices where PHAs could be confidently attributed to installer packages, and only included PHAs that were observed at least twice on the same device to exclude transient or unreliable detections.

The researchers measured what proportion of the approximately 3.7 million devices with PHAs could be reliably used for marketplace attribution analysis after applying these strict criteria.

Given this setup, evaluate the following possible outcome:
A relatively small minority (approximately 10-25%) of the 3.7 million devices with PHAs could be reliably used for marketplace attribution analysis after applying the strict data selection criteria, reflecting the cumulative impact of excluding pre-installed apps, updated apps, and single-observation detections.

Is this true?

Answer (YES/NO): NO